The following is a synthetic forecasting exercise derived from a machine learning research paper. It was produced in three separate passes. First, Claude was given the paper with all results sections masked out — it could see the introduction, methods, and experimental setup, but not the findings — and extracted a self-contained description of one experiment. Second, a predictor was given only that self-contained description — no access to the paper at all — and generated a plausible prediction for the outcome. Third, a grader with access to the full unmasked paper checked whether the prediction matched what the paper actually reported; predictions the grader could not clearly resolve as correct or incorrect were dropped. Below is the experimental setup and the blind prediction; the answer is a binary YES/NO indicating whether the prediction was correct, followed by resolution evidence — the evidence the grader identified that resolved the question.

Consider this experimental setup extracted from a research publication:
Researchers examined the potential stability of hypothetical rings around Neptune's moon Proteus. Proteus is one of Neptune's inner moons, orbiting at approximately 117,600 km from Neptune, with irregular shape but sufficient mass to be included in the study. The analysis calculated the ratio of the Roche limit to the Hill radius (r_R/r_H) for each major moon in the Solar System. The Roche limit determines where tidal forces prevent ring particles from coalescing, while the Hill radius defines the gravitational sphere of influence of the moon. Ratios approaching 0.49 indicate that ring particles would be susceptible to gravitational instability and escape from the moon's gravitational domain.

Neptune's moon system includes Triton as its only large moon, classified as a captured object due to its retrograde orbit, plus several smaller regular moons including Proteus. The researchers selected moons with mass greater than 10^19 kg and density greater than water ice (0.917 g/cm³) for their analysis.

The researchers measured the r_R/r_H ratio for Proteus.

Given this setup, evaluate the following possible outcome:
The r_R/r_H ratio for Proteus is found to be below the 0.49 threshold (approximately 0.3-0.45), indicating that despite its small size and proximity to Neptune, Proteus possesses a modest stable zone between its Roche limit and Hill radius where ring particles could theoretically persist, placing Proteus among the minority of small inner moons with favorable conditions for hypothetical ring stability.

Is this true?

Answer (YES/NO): NO